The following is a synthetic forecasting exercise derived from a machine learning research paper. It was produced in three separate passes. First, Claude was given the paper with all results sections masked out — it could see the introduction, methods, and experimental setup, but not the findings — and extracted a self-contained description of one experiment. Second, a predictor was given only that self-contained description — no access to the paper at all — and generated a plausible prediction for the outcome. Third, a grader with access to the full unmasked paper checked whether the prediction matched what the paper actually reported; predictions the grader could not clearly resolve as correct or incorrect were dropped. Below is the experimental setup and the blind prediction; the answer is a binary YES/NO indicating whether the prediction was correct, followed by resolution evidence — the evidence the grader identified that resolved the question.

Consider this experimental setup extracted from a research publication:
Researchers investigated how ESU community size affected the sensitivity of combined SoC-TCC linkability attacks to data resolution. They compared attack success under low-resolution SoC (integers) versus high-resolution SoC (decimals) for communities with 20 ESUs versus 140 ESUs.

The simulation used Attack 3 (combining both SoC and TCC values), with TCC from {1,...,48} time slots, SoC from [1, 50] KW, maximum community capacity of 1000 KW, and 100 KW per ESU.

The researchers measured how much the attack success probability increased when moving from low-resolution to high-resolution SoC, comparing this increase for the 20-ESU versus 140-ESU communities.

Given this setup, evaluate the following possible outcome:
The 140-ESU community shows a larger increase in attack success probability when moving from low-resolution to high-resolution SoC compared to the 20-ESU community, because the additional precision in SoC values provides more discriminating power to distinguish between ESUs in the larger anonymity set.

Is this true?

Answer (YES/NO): YES